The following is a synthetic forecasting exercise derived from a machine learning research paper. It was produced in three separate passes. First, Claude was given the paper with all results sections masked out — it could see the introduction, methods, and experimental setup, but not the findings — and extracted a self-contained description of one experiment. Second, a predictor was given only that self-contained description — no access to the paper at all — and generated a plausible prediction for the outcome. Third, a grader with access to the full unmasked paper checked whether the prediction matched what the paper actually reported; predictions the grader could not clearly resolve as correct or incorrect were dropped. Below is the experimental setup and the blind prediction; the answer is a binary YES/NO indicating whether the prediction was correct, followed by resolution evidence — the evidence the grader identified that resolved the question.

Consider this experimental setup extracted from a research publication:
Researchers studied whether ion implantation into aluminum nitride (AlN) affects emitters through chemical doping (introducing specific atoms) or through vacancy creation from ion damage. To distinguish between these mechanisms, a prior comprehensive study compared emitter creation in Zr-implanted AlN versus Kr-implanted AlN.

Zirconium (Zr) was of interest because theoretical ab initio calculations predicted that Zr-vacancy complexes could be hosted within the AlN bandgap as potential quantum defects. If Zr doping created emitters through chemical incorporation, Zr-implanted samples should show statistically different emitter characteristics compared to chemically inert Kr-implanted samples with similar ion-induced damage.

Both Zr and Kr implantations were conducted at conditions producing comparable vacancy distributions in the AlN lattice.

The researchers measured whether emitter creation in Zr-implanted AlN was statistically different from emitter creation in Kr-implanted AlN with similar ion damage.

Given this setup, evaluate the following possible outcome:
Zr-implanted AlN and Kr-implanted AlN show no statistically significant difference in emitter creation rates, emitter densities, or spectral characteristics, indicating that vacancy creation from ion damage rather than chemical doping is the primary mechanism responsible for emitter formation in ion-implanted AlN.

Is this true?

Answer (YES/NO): YES